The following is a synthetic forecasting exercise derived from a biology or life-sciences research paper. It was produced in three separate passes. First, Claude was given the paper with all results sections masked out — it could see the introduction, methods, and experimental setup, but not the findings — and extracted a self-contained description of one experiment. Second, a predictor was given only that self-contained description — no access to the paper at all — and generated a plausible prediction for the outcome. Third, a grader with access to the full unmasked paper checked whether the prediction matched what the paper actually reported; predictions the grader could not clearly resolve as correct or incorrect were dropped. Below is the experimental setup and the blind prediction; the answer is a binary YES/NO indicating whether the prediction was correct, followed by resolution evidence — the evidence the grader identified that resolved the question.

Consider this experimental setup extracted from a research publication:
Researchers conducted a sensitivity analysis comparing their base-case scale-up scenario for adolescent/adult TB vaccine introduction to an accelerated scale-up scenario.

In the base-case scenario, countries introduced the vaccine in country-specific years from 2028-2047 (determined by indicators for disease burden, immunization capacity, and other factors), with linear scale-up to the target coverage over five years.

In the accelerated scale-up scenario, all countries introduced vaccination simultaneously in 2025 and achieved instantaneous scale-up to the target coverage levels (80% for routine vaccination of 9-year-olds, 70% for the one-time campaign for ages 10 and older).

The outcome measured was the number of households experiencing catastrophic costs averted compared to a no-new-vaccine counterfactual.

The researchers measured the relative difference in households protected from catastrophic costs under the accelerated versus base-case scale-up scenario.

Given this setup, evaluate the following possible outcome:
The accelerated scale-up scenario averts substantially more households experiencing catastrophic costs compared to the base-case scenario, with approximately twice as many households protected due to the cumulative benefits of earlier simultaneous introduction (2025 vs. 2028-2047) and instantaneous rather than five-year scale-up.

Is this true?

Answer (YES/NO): NO